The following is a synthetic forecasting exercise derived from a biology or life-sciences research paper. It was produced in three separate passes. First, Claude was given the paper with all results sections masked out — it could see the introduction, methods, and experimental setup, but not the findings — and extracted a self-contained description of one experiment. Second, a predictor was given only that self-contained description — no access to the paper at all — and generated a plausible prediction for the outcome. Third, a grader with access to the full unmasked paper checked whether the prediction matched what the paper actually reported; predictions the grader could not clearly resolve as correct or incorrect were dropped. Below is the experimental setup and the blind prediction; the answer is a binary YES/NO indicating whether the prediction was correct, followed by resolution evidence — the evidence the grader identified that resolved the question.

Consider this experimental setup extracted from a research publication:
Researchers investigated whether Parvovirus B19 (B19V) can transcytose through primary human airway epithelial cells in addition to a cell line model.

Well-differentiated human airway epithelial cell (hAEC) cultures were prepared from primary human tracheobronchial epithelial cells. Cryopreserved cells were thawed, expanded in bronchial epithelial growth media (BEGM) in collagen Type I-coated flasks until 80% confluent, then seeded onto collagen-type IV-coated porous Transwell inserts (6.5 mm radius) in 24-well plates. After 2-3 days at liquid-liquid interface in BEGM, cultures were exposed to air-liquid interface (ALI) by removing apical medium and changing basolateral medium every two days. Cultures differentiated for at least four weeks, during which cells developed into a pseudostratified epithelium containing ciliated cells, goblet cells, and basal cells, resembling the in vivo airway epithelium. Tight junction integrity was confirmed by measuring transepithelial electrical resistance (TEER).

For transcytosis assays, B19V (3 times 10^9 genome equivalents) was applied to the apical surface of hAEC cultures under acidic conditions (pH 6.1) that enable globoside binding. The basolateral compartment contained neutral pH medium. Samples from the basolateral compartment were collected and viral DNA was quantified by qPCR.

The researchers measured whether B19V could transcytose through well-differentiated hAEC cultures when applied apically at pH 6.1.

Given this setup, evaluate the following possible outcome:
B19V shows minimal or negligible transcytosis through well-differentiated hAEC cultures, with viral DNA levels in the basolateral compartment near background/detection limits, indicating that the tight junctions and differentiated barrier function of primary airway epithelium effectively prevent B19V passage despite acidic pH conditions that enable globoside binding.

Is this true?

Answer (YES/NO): NO